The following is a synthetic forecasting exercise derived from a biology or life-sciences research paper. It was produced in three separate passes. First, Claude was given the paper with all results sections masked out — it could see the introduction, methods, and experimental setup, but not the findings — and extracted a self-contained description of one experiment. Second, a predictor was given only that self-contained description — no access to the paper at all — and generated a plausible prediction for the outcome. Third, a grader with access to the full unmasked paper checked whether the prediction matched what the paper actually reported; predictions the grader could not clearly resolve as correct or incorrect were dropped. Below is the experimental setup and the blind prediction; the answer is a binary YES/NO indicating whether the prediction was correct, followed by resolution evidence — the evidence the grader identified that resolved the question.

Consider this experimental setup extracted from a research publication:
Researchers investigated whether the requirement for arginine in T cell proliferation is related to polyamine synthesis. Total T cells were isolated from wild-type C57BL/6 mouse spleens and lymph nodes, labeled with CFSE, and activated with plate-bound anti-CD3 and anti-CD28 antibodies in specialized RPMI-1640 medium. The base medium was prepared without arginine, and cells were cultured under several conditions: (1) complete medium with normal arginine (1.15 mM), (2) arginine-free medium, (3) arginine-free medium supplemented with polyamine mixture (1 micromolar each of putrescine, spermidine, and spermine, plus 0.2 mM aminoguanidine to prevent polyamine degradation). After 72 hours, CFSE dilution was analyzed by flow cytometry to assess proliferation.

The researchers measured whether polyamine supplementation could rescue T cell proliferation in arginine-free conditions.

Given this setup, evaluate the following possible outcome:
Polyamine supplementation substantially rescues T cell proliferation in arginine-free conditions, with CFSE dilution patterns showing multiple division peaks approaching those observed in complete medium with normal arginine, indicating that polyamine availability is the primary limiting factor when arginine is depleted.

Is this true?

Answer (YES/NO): NO